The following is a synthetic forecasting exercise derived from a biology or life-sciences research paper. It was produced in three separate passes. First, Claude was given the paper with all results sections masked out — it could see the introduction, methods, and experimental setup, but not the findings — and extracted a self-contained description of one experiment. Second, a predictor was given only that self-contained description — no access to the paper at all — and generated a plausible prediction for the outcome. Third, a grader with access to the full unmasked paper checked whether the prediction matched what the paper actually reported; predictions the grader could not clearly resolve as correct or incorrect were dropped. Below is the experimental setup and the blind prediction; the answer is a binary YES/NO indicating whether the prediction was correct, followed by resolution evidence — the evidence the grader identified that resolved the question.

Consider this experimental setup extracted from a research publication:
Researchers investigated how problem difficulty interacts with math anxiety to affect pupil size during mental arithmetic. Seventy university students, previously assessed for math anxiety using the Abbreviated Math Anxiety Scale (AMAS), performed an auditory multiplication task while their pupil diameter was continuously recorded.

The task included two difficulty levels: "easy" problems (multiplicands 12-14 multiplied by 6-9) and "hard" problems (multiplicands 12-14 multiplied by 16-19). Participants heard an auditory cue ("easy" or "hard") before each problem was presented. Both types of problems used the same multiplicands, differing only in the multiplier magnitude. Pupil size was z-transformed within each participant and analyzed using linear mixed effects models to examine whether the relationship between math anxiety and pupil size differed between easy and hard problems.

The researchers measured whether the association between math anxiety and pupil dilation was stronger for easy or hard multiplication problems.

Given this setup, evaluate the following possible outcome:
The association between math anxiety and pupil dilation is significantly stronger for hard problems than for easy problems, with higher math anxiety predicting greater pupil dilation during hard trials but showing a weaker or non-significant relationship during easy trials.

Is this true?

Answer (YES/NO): NO